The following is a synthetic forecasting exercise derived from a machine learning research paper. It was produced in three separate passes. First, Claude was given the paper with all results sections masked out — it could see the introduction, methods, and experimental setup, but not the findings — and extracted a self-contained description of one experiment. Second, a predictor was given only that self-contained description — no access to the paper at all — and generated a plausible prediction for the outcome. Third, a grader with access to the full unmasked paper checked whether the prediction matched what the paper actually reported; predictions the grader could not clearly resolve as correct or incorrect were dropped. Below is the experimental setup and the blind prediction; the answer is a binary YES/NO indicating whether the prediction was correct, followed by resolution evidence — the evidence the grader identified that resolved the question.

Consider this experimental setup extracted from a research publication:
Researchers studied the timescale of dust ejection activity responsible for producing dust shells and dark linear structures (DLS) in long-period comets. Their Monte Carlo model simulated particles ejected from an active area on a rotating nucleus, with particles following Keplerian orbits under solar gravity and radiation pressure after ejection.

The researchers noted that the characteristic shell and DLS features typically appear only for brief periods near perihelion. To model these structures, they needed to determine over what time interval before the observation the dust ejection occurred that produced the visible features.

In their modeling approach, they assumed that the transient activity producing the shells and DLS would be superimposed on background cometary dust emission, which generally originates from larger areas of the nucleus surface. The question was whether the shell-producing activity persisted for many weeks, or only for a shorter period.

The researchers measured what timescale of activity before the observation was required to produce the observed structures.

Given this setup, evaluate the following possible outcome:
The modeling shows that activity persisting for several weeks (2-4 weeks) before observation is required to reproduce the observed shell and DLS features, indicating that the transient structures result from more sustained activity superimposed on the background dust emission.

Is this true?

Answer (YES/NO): NO